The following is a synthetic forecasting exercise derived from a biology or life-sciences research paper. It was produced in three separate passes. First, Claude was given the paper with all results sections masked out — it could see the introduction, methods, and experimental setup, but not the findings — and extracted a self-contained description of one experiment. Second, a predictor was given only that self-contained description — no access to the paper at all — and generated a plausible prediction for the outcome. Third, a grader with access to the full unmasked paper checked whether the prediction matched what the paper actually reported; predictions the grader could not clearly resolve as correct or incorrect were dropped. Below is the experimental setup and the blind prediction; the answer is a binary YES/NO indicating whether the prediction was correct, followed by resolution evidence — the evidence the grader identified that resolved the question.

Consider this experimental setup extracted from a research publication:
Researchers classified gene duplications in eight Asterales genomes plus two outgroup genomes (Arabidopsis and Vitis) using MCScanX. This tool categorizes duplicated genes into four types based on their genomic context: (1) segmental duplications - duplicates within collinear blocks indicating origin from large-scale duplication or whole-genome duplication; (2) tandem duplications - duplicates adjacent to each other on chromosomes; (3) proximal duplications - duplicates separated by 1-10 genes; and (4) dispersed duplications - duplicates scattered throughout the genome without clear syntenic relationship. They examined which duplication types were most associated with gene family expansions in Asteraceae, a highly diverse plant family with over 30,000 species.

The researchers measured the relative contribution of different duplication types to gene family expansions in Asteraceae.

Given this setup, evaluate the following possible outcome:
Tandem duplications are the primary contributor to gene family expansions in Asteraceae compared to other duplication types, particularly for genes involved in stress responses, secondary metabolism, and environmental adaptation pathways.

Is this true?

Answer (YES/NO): YES